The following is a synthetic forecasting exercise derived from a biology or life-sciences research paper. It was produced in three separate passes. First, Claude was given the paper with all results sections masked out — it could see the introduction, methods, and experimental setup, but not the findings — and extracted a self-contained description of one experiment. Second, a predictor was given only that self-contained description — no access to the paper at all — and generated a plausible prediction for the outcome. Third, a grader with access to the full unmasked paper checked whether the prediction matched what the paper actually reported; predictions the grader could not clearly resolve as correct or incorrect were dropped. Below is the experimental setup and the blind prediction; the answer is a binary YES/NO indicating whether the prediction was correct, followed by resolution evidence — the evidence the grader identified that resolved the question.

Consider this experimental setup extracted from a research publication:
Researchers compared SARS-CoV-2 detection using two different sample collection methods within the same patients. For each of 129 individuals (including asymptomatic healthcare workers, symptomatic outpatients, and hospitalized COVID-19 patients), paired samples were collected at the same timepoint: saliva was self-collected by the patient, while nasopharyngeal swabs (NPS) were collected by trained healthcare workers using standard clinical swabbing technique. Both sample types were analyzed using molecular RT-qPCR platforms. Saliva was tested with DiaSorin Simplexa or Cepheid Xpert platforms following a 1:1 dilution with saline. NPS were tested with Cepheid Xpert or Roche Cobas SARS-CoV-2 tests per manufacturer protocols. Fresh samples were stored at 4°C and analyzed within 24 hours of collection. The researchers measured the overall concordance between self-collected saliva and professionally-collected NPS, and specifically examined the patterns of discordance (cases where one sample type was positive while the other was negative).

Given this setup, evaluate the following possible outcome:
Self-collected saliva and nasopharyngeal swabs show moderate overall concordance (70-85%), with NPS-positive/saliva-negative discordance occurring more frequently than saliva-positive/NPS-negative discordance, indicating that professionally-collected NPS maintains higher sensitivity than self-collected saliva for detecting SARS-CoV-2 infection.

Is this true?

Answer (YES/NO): NO